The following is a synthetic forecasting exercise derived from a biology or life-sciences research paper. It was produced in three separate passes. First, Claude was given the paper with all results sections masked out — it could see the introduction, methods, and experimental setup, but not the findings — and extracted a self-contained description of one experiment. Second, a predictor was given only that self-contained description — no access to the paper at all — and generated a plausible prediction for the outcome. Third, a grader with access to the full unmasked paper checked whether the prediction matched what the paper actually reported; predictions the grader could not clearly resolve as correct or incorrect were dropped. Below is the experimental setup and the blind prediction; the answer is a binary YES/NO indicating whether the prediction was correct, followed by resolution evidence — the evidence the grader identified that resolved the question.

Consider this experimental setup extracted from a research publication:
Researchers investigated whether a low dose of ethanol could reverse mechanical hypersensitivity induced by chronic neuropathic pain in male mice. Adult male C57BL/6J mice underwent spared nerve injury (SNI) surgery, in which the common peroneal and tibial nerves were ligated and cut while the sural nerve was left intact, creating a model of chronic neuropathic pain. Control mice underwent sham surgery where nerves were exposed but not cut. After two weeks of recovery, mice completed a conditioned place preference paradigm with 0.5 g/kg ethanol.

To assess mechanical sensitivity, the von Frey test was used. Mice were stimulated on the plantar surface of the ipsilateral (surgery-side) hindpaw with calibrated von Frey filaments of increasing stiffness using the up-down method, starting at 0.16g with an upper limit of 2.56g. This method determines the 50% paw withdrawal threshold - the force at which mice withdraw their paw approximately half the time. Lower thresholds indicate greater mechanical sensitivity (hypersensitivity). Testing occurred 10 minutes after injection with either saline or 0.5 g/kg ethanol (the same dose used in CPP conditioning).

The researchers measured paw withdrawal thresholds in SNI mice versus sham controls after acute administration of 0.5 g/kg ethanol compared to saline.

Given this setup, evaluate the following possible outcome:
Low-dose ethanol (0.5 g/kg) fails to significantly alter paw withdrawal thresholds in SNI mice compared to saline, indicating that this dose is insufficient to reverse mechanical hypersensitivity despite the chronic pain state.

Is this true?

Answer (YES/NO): NO